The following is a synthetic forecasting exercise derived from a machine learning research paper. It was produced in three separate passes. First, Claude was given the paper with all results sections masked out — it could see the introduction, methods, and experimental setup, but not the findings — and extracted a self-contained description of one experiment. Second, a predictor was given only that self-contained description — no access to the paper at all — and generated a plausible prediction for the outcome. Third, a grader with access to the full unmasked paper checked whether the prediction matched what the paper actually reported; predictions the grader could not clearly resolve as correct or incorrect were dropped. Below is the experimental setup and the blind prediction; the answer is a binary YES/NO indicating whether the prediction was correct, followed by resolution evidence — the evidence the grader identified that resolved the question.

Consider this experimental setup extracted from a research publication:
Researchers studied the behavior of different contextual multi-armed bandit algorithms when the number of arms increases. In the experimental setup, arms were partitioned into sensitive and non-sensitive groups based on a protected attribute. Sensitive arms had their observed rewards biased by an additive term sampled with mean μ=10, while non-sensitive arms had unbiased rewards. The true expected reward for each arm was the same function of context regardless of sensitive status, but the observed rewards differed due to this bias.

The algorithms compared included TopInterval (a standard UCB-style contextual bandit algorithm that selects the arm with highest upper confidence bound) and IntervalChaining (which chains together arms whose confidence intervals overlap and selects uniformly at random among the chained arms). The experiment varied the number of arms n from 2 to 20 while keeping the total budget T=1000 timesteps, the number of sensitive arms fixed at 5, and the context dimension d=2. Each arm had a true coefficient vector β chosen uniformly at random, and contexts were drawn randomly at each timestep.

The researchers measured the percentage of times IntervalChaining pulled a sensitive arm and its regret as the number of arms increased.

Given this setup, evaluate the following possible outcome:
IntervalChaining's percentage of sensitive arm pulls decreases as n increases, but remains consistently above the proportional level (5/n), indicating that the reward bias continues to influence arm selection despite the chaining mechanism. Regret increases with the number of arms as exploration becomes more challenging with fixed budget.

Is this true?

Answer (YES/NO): NO